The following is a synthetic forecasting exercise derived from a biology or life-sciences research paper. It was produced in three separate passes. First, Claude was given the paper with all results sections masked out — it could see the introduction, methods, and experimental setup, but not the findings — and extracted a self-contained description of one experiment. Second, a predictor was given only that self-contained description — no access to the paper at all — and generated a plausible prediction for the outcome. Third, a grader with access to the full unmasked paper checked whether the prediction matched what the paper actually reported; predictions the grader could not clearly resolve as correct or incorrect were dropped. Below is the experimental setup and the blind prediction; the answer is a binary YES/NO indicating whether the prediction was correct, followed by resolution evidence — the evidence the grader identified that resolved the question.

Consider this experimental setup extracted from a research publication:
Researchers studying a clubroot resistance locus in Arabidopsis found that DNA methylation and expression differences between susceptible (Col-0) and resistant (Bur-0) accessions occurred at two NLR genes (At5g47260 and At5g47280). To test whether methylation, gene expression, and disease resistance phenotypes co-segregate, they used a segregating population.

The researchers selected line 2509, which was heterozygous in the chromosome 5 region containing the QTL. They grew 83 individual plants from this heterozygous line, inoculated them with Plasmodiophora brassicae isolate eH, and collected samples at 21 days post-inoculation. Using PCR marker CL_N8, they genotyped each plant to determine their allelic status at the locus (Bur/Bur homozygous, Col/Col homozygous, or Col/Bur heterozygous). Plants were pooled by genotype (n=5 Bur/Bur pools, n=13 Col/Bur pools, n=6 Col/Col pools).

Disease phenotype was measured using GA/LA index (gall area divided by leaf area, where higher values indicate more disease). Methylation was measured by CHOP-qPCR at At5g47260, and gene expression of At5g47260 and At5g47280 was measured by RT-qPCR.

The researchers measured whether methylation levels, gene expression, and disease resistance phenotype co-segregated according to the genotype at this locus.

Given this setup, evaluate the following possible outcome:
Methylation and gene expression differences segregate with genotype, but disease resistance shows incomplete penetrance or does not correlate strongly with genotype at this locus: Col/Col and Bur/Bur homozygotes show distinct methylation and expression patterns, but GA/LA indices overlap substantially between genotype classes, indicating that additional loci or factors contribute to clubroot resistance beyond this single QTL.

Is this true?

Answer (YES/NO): NO